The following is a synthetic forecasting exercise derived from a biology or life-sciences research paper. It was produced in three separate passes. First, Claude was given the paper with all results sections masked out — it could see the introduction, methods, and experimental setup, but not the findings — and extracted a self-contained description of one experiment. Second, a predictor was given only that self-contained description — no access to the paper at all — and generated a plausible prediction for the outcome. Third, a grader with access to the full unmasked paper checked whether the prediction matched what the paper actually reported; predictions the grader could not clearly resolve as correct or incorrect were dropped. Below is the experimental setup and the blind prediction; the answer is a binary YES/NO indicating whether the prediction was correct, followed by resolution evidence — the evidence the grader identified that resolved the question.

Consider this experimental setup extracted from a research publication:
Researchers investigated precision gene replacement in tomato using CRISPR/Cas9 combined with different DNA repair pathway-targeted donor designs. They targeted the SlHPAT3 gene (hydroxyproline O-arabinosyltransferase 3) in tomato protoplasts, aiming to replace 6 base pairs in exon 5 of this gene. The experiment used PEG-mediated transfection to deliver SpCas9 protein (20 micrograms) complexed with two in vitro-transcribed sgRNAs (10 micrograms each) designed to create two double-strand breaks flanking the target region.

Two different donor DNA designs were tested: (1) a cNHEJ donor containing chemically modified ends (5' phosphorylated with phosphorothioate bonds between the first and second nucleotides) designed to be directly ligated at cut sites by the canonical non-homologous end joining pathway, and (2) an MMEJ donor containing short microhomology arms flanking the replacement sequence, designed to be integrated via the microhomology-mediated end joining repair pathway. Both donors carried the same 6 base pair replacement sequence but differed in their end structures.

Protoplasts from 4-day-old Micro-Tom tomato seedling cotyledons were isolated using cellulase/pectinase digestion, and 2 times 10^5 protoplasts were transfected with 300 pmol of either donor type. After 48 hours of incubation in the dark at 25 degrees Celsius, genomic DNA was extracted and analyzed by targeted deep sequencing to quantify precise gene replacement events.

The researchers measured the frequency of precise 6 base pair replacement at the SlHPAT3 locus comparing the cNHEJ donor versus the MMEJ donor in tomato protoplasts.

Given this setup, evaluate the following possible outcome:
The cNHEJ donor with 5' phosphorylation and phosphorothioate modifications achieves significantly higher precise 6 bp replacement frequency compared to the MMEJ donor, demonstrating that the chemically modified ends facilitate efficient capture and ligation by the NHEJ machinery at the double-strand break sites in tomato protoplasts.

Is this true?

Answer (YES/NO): NO